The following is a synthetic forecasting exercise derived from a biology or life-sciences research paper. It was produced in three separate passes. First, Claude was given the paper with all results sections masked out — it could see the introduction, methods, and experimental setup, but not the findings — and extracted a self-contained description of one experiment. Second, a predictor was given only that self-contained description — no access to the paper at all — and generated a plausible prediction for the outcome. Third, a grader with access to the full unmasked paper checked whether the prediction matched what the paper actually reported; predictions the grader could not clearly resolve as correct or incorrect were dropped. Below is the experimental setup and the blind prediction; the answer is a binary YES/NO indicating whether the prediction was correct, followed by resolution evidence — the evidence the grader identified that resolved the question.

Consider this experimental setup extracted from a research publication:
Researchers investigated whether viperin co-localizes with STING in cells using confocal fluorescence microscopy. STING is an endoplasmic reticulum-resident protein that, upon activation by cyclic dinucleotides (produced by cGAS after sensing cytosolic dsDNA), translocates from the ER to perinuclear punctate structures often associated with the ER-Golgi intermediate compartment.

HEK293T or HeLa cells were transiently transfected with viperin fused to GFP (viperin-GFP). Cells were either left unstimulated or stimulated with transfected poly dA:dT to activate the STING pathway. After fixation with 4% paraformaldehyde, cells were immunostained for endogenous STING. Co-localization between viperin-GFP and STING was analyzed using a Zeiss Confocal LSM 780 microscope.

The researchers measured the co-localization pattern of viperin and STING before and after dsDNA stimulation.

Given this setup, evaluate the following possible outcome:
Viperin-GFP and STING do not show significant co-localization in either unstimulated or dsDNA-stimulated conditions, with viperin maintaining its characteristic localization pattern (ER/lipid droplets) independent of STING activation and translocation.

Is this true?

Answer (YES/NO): NO